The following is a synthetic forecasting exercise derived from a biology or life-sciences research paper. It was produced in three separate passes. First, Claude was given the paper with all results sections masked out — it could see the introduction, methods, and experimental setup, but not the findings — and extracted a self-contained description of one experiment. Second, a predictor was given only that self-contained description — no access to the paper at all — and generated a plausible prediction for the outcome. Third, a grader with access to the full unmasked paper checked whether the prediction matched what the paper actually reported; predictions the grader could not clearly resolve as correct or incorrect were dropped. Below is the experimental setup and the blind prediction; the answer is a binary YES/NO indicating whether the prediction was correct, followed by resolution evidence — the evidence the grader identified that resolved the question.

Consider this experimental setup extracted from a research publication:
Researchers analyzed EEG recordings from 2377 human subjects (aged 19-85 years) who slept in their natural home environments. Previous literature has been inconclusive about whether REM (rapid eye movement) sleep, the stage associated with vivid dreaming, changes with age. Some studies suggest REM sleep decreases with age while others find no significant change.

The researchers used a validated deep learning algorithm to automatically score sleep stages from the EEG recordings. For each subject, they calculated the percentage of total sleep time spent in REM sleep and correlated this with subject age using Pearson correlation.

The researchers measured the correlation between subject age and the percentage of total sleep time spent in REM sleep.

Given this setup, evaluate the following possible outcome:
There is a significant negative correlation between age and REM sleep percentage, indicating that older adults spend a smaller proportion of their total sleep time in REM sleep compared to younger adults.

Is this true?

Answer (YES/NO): YES